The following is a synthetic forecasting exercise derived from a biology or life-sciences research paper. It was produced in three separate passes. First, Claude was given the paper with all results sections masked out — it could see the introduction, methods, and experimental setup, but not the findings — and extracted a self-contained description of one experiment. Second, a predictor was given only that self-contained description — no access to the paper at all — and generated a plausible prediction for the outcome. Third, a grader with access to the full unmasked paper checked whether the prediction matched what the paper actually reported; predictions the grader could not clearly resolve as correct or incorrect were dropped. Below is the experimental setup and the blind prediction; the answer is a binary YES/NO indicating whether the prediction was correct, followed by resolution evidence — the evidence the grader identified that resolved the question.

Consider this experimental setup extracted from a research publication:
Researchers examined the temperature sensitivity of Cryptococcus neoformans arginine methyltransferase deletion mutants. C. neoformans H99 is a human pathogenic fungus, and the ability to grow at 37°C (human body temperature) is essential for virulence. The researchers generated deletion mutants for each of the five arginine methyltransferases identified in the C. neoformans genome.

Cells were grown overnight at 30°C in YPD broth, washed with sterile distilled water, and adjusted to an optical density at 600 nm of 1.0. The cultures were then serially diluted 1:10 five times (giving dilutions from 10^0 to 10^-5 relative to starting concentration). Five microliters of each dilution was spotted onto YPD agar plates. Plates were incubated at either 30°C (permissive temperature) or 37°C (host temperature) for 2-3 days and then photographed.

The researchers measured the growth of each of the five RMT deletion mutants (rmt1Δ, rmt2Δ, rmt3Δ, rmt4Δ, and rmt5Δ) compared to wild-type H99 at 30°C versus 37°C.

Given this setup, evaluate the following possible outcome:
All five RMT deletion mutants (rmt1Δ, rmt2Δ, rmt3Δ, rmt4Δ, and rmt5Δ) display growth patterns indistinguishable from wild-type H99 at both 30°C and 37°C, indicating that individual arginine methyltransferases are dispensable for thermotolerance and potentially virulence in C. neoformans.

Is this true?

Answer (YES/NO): NO